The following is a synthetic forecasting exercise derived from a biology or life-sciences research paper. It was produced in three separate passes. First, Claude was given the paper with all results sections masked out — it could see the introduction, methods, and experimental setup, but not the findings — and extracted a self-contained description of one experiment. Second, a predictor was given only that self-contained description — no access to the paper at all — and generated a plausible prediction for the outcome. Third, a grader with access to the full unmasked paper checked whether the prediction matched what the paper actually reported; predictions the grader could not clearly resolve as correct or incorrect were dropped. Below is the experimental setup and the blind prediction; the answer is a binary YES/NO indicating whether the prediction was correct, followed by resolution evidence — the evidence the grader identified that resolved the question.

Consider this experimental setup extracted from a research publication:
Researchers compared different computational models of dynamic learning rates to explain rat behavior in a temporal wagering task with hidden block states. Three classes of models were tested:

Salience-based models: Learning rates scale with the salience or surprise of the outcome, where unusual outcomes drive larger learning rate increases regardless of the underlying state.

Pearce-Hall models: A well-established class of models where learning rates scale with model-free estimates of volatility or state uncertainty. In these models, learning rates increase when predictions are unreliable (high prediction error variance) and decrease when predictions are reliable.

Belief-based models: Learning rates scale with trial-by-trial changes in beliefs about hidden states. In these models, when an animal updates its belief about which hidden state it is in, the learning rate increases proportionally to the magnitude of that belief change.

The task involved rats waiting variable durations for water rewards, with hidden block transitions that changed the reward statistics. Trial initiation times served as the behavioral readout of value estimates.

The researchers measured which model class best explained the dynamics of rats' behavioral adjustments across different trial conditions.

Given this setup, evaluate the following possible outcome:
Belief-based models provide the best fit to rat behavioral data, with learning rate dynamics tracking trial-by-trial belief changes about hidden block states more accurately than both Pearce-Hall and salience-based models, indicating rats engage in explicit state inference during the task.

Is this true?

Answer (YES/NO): YES